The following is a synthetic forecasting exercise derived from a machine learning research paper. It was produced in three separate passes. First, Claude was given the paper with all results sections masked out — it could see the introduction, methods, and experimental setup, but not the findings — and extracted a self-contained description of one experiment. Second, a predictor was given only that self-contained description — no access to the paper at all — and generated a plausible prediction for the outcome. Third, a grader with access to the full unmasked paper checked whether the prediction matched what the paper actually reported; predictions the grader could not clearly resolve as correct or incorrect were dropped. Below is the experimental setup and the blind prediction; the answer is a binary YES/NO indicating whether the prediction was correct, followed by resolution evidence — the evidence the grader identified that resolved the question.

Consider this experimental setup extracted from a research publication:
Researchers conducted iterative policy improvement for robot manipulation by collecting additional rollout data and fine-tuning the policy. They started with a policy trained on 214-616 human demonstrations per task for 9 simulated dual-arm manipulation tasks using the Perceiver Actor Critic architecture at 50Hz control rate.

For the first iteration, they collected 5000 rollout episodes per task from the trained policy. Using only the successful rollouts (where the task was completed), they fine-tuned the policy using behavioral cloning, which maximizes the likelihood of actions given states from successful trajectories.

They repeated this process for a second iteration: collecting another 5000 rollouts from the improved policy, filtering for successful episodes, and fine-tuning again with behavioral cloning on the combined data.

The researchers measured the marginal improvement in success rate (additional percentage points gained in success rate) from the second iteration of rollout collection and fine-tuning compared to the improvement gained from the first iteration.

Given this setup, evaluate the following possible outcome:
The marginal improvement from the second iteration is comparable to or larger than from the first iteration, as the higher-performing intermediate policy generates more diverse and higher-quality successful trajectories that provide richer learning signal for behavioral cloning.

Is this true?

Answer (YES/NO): NO